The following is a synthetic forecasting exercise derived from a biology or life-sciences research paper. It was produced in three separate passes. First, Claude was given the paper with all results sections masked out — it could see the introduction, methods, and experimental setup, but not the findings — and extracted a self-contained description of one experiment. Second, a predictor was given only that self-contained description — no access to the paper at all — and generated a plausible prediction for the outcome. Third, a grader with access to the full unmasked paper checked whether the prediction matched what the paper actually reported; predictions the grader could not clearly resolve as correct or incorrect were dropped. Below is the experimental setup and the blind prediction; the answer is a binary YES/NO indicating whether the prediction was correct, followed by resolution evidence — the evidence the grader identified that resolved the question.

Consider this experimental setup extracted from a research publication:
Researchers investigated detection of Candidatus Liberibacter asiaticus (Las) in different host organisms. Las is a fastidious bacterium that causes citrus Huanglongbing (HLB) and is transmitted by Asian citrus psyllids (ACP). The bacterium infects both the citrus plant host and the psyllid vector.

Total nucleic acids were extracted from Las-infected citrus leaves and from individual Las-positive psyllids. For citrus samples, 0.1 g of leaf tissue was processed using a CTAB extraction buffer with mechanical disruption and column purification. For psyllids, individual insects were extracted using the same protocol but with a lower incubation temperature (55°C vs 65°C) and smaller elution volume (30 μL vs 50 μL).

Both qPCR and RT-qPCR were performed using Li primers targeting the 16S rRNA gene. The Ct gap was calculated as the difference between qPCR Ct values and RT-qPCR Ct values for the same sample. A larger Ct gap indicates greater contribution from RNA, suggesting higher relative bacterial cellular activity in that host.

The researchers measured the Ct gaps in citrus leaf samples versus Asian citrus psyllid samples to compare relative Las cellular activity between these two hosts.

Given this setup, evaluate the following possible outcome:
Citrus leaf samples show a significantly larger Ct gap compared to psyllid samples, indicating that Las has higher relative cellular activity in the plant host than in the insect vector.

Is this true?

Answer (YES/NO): NO